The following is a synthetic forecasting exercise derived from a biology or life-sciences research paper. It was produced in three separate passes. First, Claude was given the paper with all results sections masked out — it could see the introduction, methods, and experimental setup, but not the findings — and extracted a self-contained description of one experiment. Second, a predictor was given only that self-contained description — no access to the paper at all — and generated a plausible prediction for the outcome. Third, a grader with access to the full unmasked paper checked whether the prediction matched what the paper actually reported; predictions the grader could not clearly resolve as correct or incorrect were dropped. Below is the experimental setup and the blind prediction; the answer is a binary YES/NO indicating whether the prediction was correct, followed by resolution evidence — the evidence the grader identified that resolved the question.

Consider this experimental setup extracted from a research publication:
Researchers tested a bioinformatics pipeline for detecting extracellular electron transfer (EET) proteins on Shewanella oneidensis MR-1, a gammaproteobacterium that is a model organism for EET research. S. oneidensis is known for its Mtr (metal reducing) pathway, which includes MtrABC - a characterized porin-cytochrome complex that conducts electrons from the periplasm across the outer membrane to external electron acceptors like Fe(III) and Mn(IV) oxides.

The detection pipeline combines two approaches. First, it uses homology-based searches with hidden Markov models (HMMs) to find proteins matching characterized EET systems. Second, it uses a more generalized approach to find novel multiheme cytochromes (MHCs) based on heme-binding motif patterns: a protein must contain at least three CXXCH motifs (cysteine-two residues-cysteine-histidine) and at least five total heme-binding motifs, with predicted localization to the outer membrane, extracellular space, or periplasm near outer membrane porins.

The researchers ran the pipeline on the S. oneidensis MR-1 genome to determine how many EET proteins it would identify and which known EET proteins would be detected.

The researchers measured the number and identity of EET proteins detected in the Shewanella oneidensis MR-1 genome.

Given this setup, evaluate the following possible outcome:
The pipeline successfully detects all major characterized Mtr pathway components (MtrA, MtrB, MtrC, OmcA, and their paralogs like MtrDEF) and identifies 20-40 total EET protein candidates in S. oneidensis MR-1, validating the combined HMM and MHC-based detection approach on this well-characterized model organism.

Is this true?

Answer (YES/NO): NO